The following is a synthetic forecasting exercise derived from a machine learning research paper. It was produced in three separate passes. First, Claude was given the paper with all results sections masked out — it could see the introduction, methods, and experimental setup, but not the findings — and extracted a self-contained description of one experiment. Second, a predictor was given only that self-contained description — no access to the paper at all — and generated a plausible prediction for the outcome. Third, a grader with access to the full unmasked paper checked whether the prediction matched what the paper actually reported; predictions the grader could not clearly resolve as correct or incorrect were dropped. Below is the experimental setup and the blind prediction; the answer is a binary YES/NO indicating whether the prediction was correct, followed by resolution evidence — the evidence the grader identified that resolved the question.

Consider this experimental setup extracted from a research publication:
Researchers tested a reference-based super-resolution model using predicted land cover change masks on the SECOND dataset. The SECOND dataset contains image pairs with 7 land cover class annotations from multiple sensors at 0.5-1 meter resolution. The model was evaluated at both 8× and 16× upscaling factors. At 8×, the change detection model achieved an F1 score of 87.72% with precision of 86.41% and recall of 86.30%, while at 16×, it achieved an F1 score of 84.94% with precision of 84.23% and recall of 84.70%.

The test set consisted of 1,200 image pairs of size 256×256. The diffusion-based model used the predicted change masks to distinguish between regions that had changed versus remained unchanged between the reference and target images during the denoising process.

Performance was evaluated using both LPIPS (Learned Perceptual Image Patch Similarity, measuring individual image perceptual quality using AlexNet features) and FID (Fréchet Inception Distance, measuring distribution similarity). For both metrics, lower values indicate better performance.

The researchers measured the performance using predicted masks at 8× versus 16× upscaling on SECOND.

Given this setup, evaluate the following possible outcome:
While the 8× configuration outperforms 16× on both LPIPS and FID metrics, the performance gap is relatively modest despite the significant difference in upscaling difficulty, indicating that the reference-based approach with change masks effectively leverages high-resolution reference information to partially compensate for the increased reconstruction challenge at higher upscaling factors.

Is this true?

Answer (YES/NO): NO